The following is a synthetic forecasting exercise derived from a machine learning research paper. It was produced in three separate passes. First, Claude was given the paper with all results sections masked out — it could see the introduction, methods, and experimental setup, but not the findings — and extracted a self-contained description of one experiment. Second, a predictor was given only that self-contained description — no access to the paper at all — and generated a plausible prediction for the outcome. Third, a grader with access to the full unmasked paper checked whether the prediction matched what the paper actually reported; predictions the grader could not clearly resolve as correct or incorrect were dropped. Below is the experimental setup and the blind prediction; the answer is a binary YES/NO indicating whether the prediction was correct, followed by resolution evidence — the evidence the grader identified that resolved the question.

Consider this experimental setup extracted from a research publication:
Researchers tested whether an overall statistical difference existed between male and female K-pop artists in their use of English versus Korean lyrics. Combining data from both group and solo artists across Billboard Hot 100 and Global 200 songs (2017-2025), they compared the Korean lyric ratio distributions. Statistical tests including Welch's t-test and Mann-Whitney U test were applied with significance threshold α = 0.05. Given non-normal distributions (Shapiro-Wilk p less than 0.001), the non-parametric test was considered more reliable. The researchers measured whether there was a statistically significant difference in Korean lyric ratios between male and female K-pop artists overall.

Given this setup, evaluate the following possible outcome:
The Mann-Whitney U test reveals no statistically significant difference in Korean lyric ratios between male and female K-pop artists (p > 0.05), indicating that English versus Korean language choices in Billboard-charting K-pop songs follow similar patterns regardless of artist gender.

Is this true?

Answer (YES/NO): YES